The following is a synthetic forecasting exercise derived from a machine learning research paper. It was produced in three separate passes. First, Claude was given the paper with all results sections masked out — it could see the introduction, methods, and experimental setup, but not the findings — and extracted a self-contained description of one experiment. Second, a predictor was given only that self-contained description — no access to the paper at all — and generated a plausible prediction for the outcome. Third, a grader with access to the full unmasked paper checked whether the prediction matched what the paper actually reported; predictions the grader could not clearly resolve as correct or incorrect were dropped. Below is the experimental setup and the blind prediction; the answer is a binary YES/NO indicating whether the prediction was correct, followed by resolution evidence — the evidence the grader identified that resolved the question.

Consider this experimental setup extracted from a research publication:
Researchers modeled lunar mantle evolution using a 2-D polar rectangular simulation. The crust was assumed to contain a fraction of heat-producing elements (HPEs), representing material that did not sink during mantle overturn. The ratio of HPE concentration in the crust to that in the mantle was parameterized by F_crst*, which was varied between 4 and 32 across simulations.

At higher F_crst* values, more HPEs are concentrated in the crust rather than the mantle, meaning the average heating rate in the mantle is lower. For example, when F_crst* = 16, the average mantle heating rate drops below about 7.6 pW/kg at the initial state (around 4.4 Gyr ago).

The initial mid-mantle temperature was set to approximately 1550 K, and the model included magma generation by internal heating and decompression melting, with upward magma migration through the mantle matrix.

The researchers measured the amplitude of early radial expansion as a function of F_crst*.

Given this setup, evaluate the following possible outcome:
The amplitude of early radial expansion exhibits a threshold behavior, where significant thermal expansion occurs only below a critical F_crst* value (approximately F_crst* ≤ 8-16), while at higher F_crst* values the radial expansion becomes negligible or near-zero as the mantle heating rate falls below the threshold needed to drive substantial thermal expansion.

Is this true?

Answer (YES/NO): NO